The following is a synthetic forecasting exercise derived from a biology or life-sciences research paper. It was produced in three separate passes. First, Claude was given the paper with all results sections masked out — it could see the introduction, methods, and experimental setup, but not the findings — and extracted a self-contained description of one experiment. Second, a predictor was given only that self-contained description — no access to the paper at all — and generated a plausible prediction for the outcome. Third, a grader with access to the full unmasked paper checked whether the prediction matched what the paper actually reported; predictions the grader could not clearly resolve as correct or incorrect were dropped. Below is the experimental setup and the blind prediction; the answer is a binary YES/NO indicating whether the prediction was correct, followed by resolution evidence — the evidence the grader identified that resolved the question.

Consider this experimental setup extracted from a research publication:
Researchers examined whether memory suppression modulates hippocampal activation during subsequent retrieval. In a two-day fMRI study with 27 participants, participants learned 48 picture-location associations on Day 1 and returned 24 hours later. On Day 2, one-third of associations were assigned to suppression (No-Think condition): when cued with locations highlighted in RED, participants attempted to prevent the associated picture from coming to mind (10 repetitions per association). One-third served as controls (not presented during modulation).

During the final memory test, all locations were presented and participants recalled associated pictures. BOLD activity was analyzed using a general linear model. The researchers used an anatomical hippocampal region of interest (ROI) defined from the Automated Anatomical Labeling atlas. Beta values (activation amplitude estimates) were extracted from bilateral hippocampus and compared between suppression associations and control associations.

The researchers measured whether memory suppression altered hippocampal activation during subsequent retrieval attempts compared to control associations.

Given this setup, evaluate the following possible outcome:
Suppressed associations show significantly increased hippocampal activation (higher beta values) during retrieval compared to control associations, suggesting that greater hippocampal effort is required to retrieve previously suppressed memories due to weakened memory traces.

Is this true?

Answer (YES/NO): NO